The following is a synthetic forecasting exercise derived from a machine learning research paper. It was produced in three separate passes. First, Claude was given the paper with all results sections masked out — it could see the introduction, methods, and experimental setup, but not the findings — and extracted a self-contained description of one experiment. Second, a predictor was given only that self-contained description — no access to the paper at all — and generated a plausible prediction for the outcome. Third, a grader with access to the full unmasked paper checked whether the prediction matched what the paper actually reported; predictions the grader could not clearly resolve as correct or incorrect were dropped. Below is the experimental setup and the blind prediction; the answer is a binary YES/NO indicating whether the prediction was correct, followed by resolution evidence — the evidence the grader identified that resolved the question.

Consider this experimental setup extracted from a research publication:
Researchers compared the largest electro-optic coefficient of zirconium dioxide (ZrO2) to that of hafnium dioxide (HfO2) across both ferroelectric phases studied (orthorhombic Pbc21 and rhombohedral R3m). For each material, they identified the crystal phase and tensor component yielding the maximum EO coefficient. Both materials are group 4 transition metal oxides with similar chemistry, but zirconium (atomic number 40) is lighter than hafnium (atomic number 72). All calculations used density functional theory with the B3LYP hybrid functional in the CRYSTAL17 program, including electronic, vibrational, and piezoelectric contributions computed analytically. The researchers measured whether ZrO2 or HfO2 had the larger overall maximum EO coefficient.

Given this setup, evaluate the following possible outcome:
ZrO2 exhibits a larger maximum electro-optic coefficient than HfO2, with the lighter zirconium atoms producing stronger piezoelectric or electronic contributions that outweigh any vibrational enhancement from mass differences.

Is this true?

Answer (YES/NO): NO